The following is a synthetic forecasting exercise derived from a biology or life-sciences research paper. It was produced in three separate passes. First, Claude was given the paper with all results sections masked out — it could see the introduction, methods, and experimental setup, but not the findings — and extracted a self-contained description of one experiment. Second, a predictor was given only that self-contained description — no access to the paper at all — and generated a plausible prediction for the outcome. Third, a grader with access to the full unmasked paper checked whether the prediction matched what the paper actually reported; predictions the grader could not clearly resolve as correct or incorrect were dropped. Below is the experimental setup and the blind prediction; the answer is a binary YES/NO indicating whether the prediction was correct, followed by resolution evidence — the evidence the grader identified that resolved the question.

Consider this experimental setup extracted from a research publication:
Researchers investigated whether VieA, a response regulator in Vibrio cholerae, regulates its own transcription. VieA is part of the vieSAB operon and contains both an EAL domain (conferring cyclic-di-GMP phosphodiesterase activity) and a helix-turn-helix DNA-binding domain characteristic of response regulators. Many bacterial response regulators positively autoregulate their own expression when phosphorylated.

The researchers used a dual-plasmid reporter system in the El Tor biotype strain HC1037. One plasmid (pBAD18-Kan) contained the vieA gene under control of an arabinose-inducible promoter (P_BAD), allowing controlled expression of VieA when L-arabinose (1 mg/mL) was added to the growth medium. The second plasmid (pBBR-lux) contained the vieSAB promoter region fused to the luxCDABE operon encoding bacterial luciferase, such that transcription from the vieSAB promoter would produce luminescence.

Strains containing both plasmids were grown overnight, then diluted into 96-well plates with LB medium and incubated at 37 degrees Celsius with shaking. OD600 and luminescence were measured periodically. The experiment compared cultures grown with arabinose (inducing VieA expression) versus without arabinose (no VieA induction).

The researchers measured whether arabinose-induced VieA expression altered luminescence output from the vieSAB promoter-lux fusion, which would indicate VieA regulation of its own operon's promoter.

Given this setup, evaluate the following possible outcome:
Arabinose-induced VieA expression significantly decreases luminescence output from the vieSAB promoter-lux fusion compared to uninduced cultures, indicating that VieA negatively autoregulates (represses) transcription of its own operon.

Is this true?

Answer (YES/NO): NO